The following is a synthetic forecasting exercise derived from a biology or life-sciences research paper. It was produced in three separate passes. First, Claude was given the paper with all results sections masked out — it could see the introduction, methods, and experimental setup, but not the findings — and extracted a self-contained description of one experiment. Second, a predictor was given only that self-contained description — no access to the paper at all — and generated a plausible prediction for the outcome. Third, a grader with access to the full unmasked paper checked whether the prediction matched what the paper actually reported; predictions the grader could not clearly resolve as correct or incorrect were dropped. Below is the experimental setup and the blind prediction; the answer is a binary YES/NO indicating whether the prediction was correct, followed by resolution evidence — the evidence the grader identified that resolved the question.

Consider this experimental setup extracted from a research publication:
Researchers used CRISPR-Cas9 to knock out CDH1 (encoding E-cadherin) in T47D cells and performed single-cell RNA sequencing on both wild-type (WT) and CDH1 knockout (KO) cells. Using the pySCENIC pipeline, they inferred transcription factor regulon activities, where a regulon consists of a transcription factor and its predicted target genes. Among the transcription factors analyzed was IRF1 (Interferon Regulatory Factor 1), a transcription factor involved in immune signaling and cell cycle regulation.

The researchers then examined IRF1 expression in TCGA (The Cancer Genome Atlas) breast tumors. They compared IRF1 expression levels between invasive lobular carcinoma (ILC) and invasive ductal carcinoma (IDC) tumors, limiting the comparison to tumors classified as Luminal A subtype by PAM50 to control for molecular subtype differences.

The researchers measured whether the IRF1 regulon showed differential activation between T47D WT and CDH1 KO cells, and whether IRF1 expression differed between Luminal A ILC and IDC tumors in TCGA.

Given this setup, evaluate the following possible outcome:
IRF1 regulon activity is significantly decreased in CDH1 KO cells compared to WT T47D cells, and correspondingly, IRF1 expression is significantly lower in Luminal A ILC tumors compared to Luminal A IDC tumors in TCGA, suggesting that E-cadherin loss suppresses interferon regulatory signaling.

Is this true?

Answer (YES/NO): NO